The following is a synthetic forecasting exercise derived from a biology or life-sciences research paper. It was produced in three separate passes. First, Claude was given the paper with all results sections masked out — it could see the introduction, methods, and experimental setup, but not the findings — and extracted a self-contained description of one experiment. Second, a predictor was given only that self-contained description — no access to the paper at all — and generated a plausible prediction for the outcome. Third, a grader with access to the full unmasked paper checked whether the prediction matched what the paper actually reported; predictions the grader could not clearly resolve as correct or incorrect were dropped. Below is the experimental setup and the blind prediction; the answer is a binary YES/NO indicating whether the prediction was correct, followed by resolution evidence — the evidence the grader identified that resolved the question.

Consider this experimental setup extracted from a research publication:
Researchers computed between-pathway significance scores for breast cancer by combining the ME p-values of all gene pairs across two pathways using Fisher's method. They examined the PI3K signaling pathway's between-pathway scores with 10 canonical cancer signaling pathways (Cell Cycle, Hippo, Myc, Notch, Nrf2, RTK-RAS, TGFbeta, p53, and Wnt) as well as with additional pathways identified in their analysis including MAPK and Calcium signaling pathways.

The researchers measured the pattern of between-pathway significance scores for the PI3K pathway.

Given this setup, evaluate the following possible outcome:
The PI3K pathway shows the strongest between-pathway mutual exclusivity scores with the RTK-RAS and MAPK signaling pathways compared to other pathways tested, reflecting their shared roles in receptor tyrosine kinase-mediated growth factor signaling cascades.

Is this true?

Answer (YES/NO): NO